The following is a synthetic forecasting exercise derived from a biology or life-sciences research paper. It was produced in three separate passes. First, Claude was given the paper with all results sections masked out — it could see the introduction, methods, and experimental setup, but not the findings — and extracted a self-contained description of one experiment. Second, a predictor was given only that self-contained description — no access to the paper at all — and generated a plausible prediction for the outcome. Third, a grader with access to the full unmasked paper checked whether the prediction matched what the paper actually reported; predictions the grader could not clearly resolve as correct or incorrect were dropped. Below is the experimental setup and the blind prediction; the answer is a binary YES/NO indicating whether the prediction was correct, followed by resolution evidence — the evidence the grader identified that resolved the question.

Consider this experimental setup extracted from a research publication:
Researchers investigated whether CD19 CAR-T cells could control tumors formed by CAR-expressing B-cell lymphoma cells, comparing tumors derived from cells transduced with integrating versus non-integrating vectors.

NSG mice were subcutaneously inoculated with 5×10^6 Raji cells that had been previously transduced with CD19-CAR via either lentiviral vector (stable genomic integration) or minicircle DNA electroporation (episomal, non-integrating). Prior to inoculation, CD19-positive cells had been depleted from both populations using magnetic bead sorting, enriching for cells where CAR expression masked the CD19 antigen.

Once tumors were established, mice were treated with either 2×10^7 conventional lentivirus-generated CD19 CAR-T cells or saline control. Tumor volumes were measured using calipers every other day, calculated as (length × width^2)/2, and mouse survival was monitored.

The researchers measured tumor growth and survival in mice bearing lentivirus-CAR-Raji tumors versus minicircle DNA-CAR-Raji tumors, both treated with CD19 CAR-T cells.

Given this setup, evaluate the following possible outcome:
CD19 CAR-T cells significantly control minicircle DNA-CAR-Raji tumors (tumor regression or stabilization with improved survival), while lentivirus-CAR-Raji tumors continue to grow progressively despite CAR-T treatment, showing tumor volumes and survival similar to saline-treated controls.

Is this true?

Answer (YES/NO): YES